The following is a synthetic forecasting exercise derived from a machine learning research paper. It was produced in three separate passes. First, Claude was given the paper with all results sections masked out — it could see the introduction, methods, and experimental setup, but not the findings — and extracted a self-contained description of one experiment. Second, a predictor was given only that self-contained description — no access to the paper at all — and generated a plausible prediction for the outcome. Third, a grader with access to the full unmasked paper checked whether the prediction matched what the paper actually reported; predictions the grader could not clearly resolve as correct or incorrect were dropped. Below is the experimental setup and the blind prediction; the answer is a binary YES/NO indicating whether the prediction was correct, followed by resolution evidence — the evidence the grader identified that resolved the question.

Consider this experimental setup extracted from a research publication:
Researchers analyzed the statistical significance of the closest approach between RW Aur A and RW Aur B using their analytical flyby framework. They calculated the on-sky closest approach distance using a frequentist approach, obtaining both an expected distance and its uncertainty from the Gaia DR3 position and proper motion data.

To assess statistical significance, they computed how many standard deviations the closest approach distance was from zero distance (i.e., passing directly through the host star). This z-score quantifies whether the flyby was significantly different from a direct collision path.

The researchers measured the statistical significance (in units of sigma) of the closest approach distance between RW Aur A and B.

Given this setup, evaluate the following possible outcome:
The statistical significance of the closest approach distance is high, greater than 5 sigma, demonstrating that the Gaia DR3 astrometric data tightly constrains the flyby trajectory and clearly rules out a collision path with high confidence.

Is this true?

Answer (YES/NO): YES